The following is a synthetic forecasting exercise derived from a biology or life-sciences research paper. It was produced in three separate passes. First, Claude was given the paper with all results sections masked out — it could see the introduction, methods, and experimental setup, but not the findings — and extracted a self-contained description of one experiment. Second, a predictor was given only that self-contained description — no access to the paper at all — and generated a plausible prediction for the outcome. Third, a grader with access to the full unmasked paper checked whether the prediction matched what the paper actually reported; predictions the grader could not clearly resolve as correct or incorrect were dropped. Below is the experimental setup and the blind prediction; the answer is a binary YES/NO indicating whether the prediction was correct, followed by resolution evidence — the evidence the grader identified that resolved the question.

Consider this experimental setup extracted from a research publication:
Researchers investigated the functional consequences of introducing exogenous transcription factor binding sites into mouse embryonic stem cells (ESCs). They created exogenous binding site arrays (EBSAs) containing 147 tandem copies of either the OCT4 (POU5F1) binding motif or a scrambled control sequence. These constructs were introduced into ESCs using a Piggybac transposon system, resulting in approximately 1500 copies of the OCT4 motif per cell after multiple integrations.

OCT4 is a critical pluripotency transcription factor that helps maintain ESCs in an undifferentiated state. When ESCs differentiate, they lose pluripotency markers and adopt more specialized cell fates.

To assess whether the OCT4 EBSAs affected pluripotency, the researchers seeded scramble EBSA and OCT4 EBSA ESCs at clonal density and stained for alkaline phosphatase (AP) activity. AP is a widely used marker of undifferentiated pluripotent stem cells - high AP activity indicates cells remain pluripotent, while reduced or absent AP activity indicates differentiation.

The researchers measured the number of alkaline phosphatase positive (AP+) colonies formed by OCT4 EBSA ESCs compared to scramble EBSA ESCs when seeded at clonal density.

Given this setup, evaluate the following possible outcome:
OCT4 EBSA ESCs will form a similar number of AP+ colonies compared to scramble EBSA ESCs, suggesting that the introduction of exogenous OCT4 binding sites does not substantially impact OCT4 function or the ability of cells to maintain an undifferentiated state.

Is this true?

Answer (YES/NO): NO